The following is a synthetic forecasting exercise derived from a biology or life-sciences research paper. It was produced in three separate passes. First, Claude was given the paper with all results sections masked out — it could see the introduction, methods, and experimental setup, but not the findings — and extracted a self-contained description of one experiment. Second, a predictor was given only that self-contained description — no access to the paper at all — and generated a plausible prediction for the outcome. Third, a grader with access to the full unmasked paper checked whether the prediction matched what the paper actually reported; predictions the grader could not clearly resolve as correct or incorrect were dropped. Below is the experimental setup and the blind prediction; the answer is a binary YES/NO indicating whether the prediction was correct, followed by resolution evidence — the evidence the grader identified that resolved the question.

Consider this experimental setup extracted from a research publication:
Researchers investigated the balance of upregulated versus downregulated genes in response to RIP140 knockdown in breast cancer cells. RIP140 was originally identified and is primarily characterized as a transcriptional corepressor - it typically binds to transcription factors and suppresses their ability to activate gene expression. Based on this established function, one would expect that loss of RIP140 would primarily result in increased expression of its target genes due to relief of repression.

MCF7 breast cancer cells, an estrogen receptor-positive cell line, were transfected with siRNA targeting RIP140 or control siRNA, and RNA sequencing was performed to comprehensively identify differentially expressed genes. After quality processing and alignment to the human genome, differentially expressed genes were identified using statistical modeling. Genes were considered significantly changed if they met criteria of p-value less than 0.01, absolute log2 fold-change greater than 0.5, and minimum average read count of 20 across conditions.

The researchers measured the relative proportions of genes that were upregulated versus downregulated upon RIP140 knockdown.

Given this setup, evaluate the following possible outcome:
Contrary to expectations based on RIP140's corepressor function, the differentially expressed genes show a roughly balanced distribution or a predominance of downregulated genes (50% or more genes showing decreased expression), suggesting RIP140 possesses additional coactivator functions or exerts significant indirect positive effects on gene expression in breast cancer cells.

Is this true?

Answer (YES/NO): NO